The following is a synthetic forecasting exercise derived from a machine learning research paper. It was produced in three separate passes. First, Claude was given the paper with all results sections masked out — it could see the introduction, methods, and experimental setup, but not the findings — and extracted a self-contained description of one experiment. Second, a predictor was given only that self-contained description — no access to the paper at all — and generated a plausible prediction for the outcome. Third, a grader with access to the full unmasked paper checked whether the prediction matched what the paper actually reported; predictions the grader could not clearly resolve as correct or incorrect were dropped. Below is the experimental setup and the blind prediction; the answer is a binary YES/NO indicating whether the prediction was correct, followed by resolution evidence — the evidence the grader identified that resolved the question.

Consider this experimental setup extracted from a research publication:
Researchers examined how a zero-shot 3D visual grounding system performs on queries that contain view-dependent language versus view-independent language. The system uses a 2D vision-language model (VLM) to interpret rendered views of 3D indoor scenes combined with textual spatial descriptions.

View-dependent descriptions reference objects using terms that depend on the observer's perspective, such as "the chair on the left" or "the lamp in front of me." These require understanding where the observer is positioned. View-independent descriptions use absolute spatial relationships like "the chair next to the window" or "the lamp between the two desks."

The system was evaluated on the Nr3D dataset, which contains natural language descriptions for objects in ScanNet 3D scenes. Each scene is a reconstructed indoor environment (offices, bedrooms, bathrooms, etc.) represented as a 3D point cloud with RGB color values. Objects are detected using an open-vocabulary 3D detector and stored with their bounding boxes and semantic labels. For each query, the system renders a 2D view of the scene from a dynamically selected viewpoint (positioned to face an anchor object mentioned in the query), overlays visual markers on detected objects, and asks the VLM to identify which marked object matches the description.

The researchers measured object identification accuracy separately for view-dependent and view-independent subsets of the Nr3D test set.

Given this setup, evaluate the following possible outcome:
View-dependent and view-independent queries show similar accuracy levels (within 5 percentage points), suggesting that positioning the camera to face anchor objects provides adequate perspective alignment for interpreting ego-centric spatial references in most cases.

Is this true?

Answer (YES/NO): NO